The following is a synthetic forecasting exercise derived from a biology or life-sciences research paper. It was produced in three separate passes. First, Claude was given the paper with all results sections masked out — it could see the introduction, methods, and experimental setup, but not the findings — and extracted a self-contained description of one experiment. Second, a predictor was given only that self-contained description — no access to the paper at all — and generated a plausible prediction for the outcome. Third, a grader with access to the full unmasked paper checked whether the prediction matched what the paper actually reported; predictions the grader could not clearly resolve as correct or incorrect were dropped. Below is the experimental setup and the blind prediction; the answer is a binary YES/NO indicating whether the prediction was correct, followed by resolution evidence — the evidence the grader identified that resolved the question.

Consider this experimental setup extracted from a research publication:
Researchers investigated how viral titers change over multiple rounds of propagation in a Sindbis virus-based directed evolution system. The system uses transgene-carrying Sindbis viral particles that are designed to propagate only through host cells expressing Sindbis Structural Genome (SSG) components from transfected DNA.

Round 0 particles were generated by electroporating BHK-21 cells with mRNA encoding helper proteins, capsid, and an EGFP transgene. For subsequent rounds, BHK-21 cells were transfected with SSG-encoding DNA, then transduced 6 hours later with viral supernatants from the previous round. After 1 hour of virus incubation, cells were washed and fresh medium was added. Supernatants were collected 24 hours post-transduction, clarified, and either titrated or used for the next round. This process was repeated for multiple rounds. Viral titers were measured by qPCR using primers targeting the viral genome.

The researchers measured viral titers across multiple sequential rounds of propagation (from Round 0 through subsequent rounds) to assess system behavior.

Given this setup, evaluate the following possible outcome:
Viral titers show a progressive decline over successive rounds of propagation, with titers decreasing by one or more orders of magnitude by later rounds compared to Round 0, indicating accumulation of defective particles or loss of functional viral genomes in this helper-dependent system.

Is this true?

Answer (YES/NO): YES